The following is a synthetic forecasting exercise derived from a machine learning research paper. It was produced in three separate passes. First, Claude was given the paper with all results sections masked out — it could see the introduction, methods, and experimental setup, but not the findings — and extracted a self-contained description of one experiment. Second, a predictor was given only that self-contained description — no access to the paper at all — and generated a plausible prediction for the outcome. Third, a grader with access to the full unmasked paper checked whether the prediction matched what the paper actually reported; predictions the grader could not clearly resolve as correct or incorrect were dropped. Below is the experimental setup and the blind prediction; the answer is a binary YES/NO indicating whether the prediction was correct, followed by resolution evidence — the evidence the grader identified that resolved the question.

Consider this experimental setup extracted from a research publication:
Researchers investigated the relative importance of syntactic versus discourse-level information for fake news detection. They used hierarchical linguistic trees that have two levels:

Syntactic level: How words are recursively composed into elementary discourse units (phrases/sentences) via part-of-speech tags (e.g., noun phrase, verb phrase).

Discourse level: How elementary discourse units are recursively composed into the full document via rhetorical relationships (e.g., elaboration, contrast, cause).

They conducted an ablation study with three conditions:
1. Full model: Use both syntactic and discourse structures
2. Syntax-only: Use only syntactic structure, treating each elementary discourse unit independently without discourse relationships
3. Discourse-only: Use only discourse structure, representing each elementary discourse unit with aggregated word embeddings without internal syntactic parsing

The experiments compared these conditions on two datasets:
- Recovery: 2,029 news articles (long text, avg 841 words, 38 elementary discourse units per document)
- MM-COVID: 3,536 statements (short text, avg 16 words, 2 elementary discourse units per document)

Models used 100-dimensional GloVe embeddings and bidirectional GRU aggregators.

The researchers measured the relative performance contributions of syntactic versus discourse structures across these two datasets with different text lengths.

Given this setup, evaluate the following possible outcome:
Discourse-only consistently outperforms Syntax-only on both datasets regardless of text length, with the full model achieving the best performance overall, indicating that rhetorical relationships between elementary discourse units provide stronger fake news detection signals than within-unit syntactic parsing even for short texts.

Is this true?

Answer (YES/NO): NO